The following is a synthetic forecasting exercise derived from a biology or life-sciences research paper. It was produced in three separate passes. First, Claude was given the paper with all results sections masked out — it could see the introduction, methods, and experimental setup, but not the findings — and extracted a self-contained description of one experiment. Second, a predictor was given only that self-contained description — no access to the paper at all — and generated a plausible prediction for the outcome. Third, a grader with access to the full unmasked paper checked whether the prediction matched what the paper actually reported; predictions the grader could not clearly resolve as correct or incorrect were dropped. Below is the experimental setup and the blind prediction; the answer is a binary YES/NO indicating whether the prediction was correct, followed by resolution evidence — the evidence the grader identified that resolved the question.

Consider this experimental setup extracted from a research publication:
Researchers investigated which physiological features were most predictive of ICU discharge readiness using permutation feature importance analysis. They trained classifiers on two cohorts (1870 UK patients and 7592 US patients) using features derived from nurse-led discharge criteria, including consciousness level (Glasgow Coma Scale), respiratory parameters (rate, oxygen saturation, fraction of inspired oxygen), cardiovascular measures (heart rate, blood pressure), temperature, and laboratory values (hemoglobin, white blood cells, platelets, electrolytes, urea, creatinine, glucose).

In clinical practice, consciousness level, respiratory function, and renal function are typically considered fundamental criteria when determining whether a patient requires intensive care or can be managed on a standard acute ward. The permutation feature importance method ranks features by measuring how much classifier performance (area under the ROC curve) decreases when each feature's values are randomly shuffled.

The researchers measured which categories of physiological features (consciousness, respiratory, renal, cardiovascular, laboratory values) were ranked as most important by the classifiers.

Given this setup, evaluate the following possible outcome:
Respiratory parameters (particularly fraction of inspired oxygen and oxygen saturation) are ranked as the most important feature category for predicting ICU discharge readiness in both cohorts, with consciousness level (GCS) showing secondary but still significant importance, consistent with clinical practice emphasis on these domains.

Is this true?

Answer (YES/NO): NO